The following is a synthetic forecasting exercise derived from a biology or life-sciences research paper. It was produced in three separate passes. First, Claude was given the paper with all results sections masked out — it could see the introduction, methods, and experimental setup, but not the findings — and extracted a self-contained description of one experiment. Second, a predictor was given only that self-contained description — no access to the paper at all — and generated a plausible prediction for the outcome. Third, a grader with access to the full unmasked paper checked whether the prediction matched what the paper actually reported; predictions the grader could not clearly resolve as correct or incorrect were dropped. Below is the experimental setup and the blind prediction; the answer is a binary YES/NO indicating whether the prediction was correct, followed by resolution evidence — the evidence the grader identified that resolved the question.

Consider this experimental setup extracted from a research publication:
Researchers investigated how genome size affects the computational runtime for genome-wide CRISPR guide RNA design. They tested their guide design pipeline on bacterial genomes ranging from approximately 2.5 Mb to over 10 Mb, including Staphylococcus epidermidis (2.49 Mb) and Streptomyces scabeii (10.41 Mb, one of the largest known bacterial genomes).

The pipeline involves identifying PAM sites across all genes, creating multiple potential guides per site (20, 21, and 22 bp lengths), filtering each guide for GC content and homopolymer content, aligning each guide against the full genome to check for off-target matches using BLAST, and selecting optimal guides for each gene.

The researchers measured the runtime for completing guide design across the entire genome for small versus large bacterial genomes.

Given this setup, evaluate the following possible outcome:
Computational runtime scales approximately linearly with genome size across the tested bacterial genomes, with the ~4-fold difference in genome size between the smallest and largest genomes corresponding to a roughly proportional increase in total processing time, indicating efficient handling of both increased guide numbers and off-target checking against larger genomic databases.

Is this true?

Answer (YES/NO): NO